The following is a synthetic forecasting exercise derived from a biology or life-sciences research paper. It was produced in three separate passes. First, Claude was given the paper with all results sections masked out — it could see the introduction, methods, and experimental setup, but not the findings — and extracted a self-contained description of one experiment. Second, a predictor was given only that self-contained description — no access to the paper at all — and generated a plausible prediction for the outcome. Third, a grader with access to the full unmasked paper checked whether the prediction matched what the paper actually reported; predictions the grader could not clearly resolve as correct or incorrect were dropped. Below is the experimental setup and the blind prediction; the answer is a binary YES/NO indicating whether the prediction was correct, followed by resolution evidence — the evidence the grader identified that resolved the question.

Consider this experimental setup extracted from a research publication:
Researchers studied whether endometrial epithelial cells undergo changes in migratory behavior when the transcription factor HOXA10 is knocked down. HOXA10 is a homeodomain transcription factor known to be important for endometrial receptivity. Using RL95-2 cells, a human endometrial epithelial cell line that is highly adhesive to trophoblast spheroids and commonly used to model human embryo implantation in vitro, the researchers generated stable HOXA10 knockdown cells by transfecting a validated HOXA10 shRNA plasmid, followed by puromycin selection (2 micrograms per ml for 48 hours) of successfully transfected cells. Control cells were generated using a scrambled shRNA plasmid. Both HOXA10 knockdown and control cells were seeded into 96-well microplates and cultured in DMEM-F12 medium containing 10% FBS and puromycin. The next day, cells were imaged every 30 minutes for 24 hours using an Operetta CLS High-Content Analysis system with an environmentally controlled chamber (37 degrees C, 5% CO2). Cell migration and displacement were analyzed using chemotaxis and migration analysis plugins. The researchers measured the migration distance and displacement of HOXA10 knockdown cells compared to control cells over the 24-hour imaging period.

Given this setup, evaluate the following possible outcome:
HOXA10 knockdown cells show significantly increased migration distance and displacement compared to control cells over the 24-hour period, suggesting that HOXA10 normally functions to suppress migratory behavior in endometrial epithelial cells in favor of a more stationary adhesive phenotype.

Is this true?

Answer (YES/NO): YES